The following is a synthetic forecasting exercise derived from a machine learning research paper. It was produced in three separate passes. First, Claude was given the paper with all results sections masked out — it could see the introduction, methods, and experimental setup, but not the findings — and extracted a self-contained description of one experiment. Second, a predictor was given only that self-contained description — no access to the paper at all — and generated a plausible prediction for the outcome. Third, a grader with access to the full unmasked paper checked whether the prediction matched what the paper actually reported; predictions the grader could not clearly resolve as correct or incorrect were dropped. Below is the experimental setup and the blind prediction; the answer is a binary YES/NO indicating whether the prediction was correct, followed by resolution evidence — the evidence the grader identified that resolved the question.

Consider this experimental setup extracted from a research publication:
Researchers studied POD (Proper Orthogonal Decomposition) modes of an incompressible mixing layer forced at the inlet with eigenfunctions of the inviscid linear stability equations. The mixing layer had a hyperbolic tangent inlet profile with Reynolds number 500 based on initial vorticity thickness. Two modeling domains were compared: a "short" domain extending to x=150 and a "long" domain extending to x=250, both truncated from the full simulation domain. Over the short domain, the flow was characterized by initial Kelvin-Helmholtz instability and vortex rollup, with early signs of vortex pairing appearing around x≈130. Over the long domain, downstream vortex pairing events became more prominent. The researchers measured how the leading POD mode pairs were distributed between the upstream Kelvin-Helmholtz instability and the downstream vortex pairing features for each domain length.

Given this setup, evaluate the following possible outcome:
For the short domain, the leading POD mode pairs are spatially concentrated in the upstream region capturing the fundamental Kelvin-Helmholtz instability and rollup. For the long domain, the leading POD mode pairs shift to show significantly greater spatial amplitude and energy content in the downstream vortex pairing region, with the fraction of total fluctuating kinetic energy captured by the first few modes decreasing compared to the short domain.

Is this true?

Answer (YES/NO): NO